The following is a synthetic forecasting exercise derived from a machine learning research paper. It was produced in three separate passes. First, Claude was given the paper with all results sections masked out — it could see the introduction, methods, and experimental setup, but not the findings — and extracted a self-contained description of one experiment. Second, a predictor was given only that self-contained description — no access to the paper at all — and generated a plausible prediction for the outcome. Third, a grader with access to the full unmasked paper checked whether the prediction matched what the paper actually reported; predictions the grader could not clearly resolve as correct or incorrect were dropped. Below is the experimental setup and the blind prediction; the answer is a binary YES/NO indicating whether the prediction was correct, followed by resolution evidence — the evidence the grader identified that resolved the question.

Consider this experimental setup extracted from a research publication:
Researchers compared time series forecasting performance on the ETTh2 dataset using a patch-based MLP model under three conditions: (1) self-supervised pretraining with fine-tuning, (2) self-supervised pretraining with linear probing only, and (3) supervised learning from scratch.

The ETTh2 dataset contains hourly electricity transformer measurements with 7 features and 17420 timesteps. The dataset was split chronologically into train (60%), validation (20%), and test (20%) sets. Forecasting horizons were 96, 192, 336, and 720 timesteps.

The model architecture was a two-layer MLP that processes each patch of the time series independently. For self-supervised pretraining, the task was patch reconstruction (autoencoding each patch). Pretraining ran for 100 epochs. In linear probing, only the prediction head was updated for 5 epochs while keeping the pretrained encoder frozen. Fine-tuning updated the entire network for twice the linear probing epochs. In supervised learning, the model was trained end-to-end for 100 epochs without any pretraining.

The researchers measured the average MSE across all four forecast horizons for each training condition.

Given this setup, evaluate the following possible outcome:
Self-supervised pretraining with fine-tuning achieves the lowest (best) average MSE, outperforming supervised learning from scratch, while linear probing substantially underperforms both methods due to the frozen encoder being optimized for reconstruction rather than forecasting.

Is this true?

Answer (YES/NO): NO